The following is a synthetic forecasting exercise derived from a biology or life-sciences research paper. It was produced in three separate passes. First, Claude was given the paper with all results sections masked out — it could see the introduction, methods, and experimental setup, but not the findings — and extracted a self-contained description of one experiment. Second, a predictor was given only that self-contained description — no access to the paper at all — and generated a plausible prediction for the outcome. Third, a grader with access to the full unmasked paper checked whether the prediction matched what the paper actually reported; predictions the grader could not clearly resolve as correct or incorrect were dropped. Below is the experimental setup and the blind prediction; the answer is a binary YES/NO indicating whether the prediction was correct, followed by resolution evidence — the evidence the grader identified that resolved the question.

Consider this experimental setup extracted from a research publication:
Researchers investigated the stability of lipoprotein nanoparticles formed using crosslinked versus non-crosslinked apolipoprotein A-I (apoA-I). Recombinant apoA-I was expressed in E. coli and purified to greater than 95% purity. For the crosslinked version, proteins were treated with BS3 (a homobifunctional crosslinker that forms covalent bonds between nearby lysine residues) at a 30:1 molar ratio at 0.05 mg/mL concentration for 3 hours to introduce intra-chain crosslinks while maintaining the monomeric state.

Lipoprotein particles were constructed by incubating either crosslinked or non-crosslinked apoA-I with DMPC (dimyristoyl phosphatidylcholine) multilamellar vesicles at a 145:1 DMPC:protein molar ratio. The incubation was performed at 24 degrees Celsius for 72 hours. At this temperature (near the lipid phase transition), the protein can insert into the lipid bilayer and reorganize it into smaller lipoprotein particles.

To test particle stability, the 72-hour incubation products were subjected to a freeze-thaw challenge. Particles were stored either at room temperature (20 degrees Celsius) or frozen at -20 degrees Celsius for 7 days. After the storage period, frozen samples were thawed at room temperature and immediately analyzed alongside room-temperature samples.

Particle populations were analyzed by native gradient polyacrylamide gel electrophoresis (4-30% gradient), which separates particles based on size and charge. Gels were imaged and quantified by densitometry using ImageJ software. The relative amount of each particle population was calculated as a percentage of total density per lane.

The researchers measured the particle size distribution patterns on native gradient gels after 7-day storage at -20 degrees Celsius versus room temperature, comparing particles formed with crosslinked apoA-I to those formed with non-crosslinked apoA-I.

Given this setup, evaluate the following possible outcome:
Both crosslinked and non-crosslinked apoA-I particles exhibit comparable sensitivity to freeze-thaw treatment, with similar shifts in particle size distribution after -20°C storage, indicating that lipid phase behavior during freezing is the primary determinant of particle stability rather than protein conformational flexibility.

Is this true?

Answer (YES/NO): NO